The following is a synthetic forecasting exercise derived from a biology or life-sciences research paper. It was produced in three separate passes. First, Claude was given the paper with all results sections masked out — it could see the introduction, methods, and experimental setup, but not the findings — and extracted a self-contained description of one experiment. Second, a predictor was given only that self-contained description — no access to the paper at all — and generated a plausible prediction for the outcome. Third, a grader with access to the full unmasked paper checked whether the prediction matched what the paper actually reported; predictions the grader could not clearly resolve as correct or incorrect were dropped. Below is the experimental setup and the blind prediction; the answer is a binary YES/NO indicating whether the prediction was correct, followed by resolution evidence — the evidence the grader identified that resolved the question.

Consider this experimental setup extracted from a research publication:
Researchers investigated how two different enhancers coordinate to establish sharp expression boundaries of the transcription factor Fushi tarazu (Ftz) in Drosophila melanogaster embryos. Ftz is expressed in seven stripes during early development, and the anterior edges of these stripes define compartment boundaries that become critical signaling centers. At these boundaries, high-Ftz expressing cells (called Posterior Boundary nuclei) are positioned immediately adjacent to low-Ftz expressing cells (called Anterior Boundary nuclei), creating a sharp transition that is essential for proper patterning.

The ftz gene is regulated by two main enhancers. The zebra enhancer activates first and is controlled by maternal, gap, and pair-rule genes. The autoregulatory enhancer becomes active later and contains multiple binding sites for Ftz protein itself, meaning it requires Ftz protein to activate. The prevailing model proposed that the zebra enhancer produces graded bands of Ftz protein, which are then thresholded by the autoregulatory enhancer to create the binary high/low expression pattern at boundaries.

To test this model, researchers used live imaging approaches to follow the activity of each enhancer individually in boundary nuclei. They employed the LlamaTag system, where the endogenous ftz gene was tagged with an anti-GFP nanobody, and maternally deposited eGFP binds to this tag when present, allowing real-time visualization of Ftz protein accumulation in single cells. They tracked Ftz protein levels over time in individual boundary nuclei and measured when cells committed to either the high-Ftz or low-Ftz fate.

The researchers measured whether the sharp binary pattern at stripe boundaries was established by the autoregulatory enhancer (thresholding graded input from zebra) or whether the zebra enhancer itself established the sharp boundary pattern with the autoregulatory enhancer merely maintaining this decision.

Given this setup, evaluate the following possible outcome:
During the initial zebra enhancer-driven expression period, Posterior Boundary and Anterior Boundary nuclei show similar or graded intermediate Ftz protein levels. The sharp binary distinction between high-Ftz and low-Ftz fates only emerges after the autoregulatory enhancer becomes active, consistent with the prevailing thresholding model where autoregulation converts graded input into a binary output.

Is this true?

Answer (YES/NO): NO